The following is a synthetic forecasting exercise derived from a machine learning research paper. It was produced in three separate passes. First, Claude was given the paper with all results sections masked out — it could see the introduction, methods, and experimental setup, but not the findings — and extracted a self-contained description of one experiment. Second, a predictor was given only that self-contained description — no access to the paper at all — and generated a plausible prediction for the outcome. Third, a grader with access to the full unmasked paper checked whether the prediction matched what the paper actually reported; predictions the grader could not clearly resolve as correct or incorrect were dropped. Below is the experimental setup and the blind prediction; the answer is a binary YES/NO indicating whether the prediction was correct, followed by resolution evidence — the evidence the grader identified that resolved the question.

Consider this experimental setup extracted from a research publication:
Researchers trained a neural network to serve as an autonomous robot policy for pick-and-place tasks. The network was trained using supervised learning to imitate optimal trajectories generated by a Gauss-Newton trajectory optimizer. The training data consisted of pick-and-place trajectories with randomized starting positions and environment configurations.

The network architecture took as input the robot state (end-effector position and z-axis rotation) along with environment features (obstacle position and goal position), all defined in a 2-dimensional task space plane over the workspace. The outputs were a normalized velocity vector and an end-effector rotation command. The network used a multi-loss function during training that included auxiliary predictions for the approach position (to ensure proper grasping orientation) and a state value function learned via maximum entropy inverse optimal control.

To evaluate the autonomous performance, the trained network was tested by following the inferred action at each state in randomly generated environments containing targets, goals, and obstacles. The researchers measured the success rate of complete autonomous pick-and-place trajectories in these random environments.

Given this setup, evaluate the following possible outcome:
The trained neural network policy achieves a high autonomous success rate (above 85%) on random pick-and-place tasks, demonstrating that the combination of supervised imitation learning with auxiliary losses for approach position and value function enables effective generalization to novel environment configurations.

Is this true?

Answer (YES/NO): YES